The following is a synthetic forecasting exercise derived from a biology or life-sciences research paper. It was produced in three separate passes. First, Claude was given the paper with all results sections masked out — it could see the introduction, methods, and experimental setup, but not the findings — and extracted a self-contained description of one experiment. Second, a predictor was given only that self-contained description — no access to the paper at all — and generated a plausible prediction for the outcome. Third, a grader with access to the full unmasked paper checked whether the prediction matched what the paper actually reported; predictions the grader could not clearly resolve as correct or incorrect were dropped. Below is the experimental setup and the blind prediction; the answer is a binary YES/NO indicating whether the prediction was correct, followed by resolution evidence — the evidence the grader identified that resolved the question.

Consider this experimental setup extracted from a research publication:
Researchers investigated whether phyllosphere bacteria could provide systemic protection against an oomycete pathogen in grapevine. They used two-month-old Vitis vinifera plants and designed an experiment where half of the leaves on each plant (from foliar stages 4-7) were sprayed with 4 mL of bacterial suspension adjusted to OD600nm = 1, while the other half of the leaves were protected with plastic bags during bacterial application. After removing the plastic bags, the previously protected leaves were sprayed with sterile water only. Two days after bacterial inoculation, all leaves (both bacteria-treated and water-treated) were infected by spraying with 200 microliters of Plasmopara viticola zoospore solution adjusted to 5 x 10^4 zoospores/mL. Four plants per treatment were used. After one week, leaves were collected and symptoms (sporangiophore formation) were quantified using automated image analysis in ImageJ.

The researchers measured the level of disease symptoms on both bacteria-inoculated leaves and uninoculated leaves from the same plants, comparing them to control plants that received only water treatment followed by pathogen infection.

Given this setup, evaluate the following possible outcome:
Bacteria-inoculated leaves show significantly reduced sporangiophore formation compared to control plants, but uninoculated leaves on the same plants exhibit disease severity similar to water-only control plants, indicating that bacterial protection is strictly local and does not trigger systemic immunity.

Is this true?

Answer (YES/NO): NO